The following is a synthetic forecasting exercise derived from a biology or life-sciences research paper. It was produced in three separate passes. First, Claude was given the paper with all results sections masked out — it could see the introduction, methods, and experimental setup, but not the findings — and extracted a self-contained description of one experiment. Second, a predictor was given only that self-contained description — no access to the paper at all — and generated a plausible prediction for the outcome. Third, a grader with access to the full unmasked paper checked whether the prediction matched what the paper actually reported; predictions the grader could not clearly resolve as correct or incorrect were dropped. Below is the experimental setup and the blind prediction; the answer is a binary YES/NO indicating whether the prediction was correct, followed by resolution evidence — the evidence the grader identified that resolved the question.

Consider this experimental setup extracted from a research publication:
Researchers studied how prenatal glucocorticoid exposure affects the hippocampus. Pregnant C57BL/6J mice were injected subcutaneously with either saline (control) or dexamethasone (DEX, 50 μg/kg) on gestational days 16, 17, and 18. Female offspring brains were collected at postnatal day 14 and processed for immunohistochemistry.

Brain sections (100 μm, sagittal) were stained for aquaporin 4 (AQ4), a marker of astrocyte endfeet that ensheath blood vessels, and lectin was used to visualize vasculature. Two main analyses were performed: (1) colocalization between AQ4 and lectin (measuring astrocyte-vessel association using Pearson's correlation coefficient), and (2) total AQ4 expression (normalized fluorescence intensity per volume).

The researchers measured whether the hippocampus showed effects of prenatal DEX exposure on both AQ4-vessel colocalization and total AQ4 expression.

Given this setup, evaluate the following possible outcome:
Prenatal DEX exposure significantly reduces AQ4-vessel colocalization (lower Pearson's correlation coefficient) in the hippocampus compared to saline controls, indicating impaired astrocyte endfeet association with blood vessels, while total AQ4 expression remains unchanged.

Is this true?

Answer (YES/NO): NO